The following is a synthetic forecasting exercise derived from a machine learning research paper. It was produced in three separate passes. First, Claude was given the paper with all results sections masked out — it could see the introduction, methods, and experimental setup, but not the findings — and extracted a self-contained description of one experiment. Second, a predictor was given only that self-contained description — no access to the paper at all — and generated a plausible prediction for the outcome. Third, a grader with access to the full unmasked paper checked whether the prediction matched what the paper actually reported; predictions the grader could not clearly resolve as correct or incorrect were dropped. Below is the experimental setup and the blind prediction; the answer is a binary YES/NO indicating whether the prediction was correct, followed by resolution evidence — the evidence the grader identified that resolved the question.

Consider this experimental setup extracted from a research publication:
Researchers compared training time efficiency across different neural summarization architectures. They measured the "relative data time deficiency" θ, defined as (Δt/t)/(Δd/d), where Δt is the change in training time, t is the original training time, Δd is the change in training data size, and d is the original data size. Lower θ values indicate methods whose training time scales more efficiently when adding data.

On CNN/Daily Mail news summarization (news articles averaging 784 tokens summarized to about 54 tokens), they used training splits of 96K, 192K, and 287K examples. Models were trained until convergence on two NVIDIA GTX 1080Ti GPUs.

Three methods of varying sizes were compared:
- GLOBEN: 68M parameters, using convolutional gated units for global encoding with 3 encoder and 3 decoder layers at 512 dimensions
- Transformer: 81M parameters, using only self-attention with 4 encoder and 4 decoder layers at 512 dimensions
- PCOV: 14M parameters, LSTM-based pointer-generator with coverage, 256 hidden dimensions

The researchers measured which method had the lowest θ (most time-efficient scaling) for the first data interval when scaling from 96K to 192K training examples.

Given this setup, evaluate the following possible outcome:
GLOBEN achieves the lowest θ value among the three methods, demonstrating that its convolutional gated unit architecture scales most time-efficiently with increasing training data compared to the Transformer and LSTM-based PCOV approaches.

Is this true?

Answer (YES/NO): NO